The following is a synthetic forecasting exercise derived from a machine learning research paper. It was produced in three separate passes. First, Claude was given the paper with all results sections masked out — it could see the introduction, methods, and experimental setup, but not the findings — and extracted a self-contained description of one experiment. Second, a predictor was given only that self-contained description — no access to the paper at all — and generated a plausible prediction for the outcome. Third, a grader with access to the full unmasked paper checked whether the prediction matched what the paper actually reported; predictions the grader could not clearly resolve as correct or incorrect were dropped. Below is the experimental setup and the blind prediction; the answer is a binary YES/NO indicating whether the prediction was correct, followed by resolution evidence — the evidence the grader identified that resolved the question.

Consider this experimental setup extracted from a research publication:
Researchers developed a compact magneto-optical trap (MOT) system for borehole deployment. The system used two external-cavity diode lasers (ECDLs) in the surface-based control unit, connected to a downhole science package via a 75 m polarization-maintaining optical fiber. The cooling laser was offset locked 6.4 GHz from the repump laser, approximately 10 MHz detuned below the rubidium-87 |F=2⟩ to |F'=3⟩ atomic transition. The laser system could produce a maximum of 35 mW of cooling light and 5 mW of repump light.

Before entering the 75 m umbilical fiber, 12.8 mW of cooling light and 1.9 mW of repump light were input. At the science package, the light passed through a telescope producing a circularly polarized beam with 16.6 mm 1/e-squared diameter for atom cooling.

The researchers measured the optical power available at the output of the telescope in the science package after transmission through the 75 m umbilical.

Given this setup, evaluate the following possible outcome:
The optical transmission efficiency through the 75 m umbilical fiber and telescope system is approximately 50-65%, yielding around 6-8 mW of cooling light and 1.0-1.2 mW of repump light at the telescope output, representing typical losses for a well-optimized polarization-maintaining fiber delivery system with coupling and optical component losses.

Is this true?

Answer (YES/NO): YES